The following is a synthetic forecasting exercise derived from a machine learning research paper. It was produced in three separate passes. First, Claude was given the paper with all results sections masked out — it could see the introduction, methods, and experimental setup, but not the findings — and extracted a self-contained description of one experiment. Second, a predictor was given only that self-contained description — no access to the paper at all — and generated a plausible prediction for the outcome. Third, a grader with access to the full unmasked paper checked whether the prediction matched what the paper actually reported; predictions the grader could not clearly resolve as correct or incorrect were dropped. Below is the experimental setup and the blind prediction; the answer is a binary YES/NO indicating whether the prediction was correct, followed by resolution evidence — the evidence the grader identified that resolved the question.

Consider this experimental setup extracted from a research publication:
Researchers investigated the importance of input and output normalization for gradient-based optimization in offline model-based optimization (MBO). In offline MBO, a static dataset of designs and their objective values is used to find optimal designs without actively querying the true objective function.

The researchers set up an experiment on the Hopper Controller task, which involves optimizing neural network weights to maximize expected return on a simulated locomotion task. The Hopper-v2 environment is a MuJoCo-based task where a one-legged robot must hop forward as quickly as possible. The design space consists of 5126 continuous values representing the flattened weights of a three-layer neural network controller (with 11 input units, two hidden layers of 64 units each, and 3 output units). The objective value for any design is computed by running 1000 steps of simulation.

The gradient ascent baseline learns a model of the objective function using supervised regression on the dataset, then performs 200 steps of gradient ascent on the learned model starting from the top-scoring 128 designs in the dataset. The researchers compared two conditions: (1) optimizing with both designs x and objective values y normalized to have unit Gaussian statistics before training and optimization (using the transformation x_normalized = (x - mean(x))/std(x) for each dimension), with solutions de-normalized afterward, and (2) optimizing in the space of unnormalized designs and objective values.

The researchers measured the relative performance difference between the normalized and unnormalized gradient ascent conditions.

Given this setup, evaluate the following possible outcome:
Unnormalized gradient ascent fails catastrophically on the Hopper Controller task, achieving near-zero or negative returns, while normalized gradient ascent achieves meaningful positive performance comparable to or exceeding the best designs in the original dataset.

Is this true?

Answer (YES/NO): NO